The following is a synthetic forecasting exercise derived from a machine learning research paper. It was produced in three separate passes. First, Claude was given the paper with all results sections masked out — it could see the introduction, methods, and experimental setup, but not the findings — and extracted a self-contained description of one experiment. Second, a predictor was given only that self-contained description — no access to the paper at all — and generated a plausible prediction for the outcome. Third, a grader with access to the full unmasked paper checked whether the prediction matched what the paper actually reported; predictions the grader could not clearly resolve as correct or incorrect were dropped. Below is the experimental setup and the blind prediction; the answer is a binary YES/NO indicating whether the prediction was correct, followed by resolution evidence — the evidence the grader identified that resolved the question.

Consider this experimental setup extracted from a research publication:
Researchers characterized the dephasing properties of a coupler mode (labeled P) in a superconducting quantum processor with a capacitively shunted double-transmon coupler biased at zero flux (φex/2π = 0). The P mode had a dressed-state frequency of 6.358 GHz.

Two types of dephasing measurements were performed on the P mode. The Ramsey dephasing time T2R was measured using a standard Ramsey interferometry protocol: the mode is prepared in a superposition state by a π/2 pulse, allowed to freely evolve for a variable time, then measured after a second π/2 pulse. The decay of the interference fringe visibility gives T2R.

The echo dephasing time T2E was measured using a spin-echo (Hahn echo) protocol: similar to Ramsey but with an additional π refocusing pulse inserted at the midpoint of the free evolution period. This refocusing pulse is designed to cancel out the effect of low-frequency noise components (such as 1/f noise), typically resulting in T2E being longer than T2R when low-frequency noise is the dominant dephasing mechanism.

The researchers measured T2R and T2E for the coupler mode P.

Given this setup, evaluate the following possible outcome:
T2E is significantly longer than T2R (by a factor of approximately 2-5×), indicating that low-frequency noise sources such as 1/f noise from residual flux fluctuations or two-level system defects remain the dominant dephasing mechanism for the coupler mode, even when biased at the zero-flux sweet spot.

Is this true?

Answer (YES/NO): NO